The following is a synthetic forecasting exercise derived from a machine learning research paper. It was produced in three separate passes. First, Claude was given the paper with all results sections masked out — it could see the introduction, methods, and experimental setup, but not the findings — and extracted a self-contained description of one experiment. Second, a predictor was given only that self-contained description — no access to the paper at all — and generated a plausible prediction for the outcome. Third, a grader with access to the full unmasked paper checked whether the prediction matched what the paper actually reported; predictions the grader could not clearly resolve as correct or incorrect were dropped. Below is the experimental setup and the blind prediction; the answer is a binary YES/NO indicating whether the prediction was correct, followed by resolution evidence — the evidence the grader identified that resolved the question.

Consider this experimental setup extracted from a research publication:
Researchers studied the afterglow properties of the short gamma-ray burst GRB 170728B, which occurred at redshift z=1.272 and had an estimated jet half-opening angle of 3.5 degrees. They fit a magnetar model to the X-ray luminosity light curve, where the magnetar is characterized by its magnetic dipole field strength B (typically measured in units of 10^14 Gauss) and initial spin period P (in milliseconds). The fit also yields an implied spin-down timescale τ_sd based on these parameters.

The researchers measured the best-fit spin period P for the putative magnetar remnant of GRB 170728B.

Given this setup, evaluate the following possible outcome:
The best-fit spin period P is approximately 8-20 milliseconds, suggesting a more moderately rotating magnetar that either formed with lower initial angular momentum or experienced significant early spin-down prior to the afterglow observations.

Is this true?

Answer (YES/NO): NO